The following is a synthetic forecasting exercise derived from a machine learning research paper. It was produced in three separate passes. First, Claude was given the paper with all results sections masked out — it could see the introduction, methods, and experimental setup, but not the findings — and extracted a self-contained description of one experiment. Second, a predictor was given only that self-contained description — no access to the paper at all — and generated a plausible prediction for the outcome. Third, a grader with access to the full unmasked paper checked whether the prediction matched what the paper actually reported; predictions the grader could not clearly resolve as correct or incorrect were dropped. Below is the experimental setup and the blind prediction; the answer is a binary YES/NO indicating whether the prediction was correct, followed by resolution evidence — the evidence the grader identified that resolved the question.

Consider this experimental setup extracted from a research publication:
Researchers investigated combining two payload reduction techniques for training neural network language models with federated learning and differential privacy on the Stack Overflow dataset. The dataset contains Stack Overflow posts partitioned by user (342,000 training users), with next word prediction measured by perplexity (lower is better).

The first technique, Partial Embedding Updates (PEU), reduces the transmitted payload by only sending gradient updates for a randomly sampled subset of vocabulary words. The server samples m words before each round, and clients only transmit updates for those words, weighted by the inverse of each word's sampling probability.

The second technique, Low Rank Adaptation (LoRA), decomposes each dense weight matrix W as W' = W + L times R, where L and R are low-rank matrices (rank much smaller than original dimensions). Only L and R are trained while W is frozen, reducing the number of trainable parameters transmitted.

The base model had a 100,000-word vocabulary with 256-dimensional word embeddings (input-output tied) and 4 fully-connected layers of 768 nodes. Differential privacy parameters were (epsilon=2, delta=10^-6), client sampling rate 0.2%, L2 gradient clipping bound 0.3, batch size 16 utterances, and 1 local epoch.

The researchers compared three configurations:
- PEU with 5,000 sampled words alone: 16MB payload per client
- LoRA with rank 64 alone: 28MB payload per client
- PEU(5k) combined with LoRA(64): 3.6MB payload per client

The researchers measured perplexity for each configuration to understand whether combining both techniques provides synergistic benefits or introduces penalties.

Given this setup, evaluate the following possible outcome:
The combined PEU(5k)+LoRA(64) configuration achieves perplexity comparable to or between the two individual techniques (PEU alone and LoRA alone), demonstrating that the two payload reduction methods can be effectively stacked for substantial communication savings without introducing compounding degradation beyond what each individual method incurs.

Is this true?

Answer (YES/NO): YES